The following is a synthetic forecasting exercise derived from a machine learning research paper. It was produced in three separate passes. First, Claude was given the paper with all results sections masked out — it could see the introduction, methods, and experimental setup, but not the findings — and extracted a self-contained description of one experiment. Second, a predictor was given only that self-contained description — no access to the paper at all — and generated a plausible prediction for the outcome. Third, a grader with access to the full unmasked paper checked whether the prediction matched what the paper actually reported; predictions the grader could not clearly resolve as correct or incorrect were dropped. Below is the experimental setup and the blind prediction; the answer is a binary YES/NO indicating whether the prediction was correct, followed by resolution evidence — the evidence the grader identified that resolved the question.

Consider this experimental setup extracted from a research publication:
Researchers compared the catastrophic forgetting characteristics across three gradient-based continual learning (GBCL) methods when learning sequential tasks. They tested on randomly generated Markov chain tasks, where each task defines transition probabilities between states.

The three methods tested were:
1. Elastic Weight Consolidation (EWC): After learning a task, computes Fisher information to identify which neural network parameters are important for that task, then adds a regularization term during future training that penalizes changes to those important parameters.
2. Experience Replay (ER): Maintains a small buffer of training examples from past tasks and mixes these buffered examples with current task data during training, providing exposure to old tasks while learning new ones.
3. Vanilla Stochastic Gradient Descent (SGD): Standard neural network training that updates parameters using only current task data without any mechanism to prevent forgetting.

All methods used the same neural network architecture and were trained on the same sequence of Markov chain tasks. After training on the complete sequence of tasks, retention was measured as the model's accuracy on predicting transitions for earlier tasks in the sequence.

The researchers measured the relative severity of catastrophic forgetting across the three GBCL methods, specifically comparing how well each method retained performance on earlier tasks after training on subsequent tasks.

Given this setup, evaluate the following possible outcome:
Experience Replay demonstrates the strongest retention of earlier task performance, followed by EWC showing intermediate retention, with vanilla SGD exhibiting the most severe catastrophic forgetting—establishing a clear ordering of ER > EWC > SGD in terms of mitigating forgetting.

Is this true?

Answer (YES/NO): NO